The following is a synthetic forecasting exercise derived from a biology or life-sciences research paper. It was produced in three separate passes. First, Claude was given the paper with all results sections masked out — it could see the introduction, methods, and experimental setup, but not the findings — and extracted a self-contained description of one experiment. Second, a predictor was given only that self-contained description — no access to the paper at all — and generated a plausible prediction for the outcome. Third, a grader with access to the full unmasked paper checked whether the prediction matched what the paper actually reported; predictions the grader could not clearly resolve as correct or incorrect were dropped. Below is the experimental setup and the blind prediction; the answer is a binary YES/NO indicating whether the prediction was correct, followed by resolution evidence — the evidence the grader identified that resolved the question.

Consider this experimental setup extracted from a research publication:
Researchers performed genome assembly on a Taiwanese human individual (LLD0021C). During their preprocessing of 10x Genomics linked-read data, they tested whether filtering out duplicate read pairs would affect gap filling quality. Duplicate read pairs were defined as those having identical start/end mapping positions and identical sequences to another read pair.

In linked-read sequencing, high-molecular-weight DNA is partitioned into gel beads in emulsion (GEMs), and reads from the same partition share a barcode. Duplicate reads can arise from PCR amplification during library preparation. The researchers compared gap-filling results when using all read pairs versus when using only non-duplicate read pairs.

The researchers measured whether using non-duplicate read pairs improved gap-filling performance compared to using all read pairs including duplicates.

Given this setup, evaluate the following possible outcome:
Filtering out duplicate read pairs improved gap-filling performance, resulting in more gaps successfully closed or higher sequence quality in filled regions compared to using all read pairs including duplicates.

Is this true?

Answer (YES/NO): YES